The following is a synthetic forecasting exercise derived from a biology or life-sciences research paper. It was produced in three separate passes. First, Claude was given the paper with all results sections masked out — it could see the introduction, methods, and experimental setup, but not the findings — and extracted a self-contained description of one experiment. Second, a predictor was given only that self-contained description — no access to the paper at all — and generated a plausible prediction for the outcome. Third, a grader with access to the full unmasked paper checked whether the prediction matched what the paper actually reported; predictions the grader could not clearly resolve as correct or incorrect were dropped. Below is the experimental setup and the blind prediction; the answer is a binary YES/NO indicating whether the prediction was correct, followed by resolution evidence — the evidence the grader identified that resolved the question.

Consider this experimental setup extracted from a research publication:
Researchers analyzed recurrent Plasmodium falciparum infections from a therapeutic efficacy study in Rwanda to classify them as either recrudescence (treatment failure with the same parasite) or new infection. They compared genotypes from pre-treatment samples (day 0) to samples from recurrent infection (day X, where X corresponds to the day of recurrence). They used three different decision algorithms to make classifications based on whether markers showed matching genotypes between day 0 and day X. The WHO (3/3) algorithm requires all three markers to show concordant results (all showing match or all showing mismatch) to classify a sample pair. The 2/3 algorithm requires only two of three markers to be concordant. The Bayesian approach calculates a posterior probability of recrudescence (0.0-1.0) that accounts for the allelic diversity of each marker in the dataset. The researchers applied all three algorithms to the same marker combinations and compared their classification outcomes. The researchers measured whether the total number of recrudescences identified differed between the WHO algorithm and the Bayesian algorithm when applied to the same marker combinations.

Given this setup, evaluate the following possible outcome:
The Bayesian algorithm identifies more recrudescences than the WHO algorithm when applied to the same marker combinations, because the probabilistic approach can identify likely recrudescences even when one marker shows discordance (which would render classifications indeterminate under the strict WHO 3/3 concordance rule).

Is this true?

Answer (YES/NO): YES